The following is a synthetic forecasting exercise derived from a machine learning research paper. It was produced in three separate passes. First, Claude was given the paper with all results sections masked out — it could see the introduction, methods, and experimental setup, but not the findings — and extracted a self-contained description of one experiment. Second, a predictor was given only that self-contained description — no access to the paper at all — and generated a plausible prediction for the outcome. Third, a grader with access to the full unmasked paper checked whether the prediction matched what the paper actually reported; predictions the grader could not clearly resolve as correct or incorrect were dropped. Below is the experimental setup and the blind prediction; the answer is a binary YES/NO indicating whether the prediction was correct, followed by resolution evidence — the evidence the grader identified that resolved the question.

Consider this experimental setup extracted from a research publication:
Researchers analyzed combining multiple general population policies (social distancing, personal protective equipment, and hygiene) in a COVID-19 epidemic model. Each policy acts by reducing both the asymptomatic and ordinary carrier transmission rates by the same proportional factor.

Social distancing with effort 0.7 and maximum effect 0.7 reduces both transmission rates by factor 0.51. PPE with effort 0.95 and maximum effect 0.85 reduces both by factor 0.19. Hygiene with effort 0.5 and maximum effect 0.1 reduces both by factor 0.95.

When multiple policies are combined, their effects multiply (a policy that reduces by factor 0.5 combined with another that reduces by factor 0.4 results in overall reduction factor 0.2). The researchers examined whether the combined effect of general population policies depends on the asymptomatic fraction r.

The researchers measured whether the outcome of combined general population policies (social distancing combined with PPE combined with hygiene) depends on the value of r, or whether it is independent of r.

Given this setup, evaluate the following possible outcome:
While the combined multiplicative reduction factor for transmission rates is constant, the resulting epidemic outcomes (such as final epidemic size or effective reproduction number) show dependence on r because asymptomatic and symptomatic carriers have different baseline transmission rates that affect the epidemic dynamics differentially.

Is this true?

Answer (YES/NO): NO